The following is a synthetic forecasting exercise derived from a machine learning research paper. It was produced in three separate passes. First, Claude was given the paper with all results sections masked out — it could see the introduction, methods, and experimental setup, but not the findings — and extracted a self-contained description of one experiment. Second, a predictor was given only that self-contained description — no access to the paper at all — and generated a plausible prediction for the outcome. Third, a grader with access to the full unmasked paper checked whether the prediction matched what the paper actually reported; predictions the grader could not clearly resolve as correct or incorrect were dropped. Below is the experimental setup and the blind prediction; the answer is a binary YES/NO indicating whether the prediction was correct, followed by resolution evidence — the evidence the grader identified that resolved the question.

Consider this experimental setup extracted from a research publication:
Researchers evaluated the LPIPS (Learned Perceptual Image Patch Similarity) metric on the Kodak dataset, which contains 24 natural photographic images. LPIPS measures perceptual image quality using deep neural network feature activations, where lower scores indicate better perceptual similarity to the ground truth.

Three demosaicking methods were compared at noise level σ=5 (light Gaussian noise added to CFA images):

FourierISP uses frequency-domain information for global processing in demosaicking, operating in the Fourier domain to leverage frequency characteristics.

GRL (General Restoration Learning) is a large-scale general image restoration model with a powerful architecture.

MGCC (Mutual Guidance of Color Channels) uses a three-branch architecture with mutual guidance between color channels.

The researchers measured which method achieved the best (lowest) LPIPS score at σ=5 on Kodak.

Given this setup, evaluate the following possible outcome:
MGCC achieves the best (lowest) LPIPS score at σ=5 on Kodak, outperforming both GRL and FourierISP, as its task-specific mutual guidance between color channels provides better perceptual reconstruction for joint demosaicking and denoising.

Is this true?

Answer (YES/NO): NO